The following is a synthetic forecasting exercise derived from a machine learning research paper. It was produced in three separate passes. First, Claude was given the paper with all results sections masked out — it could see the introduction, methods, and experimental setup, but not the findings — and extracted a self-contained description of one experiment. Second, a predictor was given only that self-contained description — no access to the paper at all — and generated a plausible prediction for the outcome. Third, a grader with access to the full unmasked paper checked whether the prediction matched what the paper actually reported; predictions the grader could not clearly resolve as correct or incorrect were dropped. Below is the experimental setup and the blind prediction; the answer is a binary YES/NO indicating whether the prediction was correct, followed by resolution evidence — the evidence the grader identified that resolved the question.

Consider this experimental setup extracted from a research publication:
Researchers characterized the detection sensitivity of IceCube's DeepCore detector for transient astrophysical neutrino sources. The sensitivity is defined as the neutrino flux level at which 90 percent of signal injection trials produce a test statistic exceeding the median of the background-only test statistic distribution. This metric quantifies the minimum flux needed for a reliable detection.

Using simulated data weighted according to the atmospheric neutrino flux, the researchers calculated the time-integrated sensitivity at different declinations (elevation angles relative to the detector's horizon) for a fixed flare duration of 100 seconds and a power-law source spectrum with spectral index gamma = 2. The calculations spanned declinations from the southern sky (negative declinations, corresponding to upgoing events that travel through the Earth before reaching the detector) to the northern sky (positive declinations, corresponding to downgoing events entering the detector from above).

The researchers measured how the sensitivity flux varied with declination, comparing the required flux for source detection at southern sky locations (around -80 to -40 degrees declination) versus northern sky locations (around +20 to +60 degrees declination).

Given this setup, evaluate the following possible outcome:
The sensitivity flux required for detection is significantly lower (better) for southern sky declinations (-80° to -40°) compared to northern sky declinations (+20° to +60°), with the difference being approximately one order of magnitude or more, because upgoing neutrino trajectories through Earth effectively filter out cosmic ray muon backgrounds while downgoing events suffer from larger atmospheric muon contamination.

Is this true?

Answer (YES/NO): NO